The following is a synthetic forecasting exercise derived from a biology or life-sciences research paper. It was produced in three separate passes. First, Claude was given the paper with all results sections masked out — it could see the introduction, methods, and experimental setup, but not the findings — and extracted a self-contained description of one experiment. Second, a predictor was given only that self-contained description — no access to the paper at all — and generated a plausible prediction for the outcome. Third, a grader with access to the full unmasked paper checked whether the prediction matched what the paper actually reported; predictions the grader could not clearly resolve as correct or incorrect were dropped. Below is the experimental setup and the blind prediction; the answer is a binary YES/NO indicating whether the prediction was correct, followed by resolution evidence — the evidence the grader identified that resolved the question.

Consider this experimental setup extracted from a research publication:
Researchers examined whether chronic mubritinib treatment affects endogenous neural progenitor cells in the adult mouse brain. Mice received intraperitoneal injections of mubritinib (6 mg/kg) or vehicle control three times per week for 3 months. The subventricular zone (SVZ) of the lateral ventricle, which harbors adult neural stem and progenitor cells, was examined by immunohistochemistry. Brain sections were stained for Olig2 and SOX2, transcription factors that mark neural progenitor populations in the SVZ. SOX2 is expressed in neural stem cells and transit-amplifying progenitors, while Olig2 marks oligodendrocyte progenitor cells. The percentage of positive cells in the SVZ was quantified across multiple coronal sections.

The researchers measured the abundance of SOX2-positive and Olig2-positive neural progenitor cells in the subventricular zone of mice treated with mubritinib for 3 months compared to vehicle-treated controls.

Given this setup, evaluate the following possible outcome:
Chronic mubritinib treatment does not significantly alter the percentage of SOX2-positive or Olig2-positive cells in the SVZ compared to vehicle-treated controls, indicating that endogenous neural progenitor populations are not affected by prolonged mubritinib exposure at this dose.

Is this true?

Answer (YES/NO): YES